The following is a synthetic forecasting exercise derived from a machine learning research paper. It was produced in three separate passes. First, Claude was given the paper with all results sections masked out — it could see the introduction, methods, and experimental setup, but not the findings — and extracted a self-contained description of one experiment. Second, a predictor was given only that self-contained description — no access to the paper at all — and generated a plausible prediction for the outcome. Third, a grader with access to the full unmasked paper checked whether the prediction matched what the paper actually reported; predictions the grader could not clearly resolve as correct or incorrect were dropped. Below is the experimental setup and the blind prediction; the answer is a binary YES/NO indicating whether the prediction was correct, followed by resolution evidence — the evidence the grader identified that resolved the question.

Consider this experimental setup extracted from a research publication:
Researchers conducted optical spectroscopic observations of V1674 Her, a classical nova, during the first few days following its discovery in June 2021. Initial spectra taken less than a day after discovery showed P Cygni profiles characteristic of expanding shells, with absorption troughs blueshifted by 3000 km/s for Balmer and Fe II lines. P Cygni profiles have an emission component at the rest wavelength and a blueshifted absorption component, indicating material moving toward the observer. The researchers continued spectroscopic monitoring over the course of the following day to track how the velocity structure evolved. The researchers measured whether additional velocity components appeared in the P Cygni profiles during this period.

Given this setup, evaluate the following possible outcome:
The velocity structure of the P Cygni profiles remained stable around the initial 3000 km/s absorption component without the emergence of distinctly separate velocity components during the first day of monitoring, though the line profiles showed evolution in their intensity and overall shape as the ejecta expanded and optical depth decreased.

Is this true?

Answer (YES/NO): NO